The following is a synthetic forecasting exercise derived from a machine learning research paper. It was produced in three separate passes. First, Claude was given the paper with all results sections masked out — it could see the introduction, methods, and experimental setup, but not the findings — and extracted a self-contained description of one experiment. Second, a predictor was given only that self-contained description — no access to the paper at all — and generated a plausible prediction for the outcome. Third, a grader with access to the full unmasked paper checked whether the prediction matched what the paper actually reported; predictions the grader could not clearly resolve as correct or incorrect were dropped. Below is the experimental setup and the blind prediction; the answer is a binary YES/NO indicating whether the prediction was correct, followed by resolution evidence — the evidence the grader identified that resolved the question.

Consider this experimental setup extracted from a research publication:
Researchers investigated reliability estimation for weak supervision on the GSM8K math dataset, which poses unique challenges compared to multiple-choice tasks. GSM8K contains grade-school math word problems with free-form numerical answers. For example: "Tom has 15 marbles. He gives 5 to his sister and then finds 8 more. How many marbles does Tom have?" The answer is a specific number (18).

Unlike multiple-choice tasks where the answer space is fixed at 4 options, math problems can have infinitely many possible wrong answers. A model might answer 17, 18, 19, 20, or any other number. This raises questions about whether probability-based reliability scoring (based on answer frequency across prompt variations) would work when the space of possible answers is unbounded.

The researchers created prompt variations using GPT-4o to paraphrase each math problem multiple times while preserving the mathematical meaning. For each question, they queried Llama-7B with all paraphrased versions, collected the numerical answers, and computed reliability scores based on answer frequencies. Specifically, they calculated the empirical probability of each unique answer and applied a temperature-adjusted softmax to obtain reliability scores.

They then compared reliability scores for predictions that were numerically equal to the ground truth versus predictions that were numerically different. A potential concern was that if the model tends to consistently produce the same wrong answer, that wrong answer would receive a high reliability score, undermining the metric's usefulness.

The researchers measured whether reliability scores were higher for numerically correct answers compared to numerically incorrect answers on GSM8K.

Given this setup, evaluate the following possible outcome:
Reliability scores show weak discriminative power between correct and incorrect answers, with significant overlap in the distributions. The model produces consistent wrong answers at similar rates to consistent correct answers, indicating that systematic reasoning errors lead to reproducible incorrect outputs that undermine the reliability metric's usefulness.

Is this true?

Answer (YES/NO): NO